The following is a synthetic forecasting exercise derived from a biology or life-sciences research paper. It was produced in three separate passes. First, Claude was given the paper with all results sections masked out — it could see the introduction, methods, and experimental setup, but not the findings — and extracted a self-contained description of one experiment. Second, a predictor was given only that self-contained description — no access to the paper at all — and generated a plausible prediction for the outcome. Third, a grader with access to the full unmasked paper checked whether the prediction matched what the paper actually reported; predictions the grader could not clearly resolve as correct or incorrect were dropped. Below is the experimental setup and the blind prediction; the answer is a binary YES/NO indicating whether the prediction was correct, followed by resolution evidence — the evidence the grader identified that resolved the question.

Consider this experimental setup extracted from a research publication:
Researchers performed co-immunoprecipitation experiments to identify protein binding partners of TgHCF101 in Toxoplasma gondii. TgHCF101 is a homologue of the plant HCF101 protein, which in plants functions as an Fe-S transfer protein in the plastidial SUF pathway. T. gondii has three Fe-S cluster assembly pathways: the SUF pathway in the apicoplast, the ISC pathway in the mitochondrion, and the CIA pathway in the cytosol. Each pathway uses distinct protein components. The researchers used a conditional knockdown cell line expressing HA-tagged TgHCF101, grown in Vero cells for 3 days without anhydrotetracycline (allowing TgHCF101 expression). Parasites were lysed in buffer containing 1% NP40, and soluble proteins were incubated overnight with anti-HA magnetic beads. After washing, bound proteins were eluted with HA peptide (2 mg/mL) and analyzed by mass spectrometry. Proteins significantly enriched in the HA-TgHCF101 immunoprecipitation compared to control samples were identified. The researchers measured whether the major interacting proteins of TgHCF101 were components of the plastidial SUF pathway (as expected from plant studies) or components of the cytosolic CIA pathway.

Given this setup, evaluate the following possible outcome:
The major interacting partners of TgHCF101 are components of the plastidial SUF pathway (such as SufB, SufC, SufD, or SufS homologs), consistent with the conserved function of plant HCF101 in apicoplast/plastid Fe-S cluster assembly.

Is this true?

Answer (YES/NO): NO